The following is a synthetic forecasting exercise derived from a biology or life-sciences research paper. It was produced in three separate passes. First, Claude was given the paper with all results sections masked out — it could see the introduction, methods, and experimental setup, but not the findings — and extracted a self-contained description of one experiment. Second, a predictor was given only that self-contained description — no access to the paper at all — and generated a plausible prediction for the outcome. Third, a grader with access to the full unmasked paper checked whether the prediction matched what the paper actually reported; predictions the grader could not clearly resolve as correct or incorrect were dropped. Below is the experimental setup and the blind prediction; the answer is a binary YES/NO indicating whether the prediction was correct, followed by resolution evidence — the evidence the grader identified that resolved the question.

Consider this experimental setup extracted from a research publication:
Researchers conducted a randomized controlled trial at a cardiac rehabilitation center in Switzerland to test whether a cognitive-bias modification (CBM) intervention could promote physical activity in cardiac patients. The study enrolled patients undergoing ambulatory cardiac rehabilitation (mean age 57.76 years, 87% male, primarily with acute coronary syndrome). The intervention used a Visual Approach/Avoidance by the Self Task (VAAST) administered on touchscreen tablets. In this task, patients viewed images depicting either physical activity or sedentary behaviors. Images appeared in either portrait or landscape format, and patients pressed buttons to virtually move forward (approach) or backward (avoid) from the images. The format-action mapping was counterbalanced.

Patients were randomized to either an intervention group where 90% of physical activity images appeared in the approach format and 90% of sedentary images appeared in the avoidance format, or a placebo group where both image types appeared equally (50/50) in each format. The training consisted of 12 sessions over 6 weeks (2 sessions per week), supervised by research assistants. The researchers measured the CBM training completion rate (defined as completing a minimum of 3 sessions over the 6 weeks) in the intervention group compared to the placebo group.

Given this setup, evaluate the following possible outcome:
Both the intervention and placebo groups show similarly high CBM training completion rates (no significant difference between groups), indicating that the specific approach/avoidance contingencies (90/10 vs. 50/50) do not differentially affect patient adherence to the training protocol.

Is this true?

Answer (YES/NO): NO